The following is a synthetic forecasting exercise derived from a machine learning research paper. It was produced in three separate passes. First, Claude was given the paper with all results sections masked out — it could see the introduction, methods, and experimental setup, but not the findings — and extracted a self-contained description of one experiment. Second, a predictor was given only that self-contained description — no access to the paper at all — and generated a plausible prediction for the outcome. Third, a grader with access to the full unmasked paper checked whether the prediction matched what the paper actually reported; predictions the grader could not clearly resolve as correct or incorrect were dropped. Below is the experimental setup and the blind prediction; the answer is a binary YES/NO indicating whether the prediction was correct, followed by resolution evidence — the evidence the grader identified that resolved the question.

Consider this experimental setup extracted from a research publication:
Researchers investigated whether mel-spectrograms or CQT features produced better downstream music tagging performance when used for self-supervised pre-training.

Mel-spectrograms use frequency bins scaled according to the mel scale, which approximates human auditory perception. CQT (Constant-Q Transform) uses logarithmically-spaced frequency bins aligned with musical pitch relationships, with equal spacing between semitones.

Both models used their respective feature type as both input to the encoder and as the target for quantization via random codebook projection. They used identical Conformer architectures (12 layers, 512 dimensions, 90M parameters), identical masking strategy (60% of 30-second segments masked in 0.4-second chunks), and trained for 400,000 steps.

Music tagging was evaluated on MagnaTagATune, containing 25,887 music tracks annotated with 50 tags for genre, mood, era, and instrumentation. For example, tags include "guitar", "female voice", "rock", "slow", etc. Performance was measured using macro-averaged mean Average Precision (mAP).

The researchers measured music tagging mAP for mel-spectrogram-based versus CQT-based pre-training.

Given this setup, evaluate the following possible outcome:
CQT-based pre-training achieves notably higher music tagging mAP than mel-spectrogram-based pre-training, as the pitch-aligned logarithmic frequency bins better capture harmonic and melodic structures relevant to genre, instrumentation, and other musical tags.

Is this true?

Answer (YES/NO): NO